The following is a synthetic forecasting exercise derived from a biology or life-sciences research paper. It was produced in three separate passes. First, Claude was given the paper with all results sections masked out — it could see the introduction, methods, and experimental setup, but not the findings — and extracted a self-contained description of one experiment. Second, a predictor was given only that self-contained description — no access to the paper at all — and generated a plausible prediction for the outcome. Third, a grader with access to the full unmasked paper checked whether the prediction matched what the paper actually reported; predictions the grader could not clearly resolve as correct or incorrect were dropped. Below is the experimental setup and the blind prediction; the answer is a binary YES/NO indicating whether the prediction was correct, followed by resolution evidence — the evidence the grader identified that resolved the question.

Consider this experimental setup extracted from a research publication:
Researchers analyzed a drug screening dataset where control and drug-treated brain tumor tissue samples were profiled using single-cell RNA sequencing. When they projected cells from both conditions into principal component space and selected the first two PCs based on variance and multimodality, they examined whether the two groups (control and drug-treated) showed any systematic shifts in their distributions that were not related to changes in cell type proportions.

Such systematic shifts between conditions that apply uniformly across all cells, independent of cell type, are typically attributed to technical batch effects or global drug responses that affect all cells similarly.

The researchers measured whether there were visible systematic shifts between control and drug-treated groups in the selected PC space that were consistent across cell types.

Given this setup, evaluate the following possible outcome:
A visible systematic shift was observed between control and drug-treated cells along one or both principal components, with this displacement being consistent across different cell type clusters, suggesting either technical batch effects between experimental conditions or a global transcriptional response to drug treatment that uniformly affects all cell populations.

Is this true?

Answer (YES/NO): YES